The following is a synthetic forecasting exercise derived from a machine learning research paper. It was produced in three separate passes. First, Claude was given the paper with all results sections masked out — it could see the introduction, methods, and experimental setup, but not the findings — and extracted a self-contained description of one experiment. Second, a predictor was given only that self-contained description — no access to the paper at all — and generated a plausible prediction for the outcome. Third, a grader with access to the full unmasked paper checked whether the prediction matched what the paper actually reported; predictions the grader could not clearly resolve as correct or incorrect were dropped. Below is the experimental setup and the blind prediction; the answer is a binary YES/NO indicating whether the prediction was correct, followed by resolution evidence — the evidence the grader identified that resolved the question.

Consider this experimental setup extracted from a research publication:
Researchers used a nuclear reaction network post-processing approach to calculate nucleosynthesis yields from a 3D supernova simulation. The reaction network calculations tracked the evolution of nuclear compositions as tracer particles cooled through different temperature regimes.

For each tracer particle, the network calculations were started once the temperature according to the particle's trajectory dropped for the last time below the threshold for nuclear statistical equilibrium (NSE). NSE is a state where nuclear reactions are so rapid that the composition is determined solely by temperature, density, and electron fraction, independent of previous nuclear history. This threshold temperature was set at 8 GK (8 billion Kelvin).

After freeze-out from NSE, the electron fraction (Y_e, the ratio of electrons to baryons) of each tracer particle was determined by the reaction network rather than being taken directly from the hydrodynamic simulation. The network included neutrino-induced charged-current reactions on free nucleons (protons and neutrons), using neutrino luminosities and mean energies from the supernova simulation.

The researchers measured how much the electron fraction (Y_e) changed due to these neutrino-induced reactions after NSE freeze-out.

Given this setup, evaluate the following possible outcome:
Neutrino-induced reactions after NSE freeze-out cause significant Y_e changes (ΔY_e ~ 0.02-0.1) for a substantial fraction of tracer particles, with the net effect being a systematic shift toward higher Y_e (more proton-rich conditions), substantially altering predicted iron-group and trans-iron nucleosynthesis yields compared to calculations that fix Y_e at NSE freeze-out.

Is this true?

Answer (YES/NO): NO